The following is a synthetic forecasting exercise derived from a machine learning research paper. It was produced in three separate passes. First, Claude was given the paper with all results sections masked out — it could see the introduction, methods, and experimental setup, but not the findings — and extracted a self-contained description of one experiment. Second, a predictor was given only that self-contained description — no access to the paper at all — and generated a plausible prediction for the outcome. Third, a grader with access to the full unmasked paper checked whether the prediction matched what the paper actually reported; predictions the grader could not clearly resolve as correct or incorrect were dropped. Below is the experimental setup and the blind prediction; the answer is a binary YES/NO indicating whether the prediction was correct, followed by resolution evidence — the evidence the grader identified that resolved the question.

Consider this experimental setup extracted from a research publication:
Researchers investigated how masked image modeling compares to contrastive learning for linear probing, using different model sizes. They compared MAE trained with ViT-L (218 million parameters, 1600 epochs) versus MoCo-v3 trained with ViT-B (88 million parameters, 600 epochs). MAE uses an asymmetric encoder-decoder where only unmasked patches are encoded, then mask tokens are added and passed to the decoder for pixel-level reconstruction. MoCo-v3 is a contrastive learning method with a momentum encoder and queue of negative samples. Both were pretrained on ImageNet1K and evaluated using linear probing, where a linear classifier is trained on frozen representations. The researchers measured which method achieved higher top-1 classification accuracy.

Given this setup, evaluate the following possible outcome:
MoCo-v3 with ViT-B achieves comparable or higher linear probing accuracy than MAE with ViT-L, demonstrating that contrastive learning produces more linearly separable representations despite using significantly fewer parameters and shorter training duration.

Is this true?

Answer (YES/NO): YES